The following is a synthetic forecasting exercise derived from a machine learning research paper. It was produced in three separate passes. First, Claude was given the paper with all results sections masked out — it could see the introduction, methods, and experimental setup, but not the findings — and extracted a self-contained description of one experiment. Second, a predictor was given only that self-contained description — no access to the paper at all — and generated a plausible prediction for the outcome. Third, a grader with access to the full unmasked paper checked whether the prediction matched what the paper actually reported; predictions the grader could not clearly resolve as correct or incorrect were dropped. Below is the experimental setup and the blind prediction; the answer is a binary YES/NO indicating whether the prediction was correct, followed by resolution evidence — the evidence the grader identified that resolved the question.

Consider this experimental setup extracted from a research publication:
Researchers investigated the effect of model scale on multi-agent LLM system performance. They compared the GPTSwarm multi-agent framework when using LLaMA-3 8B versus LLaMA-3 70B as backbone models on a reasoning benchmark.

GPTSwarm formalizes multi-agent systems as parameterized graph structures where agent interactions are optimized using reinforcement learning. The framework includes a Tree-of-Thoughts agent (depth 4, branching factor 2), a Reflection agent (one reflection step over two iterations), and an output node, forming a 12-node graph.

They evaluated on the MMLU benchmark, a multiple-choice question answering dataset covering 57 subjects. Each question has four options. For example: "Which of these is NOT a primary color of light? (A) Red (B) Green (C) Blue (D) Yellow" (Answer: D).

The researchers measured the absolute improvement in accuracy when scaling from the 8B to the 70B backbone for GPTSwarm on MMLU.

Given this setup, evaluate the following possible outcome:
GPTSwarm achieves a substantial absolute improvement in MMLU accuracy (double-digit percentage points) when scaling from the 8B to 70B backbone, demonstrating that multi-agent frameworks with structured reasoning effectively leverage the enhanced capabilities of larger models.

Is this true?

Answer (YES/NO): YES